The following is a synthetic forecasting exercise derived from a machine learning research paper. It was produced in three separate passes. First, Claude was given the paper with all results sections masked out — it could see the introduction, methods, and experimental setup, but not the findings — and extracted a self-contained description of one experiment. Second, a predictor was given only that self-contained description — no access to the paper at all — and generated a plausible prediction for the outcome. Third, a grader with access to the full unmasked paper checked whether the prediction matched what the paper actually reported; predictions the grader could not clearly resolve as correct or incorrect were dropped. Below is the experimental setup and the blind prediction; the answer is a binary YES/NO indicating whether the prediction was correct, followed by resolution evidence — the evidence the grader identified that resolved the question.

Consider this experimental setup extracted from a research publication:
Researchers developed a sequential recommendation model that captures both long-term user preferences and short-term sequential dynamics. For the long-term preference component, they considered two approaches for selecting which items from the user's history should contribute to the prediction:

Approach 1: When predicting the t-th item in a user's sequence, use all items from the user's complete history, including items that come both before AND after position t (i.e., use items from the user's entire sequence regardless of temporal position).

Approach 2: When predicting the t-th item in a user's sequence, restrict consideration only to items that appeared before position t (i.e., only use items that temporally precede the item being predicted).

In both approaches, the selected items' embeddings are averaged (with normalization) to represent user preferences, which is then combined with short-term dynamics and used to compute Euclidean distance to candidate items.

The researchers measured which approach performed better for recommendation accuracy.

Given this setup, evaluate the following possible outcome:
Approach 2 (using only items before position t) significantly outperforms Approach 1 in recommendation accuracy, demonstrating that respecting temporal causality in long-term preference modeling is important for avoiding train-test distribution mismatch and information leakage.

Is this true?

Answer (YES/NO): NO